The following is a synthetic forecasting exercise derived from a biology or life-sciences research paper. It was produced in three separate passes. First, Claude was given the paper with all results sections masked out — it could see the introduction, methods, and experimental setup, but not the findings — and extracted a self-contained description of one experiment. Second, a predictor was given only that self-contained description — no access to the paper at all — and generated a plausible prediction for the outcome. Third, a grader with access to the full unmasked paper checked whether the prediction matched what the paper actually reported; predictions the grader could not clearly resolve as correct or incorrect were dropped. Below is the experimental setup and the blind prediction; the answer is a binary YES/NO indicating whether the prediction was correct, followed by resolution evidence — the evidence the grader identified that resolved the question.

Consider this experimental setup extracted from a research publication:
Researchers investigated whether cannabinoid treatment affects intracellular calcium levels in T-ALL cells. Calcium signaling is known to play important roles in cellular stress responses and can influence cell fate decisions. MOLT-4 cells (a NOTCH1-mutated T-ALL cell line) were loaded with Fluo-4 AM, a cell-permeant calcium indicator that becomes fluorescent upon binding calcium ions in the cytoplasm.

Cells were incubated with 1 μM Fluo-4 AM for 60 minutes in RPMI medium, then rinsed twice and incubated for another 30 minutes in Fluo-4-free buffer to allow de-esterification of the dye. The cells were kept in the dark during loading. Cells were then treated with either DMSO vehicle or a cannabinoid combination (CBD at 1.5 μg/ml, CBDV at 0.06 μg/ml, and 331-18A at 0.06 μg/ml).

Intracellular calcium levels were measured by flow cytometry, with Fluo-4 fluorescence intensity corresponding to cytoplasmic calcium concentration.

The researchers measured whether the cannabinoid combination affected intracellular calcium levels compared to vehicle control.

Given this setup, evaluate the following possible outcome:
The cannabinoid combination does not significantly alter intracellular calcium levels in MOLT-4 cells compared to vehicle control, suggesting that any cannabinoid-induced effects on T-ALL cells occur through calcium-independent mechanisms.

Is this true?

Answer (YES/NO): NO